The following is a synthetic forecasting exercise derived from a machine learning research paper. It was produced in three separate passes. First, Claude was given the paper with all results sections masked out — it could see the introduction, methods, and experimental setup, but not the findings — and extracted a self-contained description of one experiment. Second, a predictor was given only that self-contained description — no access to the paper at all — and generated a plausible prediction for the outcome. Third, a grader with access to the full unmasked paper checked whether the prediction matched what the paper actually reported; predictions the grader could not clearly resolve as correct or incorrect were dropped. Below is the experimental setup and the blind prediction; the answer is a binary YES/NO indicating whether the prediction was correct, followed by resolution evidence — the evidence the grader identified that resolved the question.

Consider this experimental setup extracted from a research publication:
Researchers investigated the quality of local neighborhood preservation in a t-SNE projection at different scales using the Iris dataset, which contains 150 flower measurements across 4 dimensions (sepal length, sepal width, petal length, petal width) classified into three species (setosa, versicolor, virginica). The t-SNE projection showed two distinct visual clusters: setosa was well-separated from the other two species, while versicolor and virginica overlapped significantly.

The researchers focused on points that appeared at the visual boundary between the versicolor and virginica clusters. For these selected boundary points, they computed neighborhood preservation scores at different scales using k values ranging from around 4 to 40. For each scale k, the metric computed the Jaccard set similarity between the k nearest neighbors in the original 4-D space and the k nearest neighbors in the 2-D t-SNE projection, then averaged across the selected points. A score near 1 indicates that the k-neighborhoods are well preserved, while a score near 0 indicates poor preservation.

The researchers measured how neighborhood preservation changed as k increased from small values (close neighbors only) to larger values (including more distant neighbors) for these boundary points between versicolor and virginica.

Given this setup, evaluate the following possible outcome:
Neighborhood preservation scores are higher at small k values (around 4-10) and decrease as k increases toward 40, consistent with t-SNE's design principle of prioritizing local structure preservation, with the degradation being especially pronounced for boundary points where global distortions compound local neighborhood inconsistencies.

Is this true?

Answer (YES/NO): YES